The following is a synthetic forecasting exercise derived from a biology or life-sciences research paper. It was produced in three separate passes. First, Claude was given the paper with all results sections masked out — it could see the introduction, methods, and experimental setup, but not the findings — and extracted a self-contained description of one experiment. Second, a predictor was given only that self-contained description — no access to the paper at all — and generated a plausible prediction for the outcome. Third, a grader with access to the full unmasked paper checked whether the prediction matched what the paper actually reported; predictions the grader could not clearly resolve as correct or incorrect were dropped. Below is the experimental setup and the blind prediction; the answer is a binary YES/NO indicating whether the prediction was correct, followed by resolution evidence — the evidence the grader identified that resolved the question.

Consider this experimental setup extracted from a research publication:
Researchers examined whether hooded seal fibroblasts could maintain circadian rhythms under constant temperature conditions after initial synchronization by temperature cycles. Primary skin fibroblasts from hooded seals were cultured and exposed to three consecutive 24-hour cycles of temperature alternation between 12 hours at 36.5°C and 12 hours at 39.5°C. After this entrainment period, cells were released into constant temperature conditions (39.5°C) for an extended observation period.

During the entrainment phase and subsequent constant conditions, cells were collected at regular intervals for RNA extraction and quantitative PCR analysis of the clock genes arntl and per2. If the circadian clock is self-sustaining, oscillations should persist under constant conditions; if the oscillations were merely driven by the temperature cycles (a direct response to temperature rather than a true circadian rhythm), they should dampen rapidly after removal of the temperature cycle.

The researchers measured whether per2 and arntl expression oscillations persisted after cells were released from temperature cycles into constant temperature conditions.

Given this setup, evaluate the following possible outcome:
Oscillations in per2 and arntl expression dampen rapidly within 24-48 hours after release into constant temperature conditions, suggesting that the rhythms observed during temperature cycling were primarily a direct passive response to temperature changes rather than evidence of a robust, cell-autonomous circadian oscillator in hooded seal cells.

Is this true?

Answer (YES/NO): NO